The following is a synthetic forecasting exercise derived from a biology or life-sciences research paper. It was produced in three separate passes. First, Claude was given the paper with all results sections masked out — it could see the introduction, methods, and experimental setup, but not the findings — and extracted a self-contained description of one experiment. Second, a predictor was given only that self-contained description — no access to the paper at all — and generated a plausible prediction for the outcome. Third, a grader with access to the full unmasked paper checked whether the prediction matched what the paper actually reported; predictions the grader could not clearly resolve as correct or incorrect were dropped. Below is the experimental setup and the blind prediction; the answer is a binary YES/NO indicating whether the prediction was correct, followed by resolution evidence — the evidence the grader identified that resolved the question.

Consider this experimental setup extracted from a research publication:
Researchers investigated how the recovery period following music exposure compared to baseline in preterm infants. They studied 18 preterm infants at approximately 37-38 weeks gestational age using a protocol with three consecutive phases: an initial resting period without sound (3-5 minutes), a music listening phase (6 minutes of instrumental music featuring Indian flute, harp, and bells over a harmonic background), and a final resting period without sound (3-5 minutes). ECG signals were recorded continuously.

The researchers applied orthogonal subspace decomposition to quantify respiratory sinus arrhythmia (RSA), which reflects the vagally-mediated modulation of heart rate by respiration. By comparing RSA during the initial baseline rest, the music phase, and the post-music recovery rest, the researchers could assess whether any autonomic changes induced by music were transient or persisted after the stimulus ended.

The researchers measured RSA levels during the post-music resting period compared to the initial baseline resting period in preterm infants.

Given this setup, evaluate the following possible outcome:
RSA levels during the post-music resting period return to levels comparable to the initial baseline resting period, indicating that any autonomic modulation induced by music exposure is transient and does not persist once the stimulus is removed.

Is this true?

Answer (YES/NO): NO